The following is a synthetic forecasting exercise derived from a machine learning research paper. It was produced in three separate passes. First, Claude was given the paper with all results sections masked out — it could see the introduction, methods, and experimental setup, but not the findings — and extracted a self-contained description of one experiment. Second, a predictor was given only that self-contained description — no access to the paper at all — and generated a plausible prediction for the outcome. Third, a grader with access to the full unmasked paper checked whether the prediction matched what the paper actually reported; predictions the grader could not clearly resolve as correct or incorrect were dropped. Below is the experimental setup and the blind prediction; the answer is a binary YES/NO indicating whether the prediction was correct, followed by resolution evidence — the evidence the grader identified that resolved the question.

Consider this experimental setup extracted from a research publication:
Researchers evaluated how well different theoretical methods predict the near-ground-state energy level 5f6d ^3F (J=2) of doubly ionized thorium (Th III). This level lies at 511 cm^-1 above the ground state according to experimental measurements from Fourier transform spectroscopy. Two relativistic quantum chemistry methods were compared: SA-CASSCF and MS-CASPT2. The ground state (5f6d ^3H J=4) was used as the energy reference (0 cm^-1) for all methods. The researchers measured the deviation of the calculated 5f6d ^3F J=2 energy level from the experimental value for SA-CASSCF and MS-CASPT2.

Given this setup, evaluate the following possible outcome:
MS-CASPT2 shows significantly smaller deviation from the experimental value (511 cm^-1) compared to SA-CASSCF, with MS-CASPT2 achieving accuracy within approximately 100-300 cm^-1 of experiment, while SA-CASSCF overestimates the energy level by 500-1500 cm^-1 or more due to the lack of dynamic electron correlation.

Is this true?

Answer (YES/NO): NO